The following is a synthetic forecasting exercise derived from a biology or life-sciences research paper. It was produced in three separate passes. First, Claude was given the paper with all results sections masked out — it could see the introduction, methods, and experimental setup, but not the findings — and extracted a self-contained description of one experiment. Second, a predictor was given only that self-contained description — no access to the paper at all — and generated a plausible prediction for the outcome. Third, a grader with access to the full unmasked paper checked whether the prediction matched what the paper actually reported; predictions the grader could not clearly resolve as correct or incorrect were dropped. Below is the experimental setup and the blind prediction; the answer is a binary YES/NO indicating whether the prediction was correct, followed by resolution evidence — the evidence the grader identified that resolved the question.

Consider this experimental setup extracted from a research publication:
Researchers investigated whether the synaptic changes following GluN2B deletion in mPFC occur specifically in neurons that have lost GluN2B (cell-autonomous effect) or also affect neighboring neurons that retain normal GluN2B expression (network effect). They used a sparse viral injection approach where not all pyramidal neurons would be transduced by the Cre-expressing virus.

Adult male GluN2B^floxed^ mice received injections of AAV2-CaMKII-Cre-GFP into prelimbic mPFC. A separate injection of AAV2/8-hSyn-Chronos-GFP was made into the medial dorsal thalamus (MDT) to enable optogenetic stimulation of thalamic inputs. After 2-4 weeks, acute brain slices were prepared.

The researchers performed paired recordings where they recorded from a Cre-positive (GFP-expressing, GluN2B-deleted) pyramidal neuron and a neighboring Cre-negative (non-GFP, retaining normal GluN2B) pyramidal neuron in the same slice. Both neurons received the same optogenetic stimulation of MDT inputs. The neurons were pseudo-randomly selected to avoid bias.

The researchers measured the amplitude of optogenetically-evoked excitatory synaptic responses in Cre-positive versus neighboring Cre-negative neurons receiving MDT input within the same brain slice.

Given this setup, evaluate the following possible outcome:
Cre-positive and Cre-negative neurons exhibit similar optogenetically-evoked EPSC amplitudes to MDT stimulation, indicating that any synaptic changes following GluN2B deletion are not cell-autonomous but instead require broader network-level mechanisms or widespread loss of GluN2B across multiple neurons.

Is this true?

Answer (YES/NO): NO